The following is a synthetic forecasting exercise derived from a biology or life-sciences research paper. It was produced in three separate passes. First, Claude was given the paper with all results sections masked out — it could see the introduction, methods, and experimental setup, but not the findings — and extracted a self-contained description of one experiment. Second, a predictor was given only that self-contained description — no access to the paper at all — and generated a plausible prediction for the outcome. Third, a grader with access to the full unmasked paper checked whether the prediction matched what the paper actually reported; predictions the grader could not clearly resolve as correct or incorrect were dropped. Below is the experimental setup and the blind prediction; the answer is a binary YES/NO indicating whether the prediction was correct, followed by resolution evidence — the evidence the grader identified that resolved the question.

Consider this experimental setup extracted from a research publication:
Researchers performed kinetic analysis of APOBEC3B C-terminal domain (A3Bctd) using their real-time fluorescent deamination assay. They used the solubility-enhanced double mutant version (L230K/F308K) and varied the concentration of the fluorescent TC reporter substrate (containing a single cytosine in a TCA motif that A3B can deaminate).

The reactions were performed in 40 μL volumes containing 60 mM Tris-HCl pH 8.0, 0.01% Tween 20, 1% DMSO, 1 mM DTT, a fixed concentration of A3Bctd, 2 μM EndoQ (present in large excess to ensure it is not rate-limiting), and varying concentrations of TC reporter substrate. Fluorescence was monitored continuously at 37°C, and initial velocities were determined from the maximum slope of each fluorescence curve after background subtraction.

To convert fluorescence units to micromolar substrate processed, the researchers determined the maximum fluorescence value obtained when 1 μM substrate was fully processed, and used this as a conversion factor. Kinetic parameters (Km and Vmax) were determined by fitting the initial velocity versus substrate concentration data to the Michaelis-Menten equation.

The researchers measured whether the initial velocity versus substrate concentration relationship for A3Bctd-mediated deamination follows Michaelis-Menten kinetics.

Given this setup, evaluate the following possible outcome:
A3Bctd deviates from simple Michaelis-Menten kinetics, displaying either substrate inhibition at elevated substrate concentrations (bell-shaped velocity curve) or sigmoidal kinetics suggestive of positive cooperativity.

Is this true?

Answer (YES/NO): NO